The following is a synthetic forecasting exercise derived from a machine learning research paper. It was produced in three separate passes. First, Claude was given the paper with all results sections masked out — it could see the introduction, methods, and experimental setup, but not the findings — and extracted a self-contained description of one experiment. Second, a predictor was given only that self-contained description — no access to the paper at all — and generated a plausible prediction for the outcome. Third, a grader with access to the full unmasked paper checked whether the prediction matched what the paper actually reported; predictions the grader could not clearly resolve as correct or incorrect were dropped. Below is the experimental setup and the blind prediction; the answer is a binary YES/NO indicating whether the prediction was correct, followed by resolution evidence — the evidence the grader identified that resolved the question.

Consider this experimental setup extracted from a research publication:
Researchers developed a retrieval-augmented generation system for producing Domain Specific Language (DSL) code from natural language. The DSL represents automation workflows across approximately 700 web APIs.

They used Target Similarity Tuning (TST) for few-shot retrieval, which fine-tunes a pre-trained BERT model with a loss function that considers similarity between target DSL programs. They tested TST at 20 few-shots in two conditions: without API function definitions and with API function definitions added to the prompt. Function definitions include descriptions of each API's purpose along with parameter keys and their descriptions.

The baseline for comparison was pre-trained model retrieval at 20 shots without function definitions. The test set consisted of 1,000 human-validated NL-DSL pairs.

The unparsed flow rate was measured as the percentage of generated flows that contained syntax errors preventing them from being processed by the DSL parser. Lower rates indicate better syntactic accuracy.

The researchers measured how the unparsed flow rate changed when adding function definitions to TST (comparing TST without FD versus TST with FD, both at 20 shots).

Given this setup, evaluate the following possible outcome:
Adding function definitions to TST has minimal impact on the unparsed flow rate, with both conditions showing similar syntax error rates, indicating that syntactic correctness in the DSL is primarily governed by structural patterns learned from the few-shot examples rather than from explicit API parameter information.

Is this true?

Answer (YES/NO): YES